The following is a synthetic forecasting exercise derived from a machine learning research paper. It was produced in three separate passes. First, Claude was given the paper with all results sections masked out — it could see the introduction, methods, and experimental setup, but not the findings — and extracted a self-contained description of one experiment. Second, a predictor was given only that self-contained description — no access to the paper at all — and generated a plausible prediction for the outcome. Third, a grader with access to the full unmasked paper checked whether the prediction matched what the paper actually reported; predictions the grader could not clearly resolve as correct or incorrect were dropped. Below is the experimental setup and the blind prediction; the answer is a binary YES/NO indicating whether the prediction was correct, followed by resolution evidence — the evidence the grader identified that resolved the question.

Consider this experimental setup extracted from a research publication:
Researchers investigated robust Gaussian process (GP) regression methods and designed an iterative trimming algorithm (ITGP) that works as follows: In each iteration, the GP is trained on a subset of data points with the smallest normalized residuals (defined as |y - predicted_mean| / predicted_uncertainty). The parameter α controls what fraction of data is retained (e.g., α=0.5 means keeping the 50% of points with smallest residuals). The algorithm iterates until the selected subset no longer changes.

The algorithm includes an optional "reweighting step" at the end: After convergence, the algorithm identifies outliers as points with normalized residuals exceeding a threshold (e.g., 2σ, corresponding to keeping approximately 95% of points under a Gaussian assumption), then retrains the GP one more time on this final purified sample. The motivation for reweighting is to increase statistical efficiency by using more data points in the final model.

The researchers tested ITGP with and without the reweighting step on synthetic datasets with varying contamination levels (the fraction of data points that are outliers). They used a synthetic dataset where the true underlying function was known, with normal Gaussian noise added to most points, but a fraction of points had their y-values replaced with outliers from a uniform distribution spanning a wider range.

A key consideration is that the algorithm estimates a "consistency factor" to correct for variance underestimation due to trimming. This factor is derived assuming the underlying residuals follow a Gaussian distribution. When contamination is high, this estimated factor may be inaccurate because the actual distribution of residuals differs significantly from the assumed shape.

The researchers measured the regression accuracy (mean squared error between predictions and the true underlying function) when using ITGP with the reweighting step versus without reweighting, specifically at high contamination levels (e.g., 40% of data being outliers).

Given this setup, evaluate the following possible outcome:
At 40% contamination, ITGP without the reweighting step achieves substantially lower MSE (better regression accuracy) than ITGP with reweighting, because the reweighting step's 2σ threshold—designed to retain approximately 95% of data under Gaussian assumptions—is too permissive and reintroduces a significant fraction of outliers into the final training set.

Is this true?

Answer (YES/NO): YES